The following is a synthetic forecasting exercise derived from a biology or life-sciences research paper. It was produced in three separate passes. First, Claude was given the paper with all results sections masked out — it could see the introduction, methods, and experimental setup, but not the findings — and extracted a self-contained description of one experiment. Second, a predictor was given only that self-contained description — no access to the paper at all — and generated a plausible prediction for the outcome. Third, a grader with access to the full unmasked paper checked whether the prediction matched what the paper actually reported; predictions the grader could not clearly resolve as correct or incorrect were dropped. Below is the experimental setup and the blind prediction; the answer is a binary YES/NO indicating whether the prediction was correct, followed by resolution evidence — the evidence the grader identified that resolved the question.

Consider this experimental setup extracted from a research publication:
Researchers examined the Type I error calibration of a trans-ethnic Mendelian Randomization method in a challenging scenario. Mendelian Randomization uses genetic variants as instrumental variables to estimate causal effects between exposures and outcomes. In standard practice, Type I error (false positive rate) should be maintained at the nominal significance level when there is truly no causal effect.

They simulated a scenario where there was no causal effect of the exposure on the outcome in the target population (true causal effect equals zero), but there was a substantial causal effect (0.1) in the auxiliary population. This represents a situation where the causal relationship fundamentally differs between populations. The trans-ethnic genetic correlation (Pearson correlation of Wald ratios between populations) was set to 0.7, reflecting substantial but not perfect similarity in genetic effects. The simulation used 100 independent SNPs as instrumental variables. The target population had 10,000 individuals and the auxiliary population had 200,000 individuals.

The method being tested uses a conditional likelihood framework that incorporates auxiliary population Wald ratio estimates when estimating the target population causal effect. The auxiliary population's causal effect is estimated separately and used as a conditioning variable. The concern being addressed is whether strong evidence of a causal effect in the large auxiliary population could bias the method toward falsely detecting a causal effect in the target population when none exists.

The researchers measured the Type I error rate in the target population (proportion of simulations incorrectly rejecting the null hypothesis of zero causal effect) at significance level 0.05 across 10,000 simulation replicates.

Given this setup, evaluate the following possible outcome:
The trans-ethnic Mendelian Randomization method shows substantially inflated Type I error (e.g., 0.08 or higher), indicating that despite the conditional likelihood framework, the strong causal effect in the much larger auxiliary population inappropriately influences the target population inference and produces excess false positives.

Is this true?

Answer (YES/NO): NO